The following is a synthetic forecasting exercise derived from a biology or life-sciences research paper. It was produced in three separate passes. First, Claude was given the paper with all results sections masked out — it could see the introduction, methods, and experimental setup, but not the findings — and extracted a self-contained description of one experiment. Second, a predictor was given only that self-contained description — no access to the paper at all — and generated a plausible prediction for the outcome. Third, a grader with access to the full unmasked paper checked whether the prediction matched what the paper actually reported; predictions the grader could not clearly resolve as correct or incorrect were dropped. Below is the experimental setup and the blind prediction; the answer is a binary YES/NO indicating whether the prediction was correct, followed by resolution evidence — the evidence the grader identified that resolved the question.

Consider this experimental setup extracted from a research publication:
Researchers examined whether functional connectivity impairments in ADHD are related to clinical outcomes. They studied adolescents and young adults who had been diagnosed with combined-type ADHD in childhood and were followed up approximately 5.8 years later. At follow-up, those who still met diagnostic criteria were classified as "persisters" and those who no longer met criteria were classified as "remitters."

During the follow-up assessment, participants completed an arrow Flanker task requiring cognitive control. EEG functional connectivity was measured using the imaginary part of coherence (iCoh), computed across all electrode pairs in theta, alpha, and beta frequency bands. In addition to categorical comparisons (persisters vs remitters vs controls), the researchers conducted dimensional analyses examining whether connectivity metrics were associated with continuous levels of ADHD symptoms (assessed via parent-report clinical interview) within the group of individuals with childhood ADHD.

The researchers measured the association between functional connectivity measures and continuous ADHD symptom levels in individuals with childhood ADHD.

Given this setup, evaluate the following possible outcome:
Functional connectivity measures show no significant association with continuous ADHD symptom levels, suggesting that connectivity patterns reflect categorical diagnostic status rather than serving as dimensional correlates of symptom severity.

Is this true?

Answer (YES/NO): YES